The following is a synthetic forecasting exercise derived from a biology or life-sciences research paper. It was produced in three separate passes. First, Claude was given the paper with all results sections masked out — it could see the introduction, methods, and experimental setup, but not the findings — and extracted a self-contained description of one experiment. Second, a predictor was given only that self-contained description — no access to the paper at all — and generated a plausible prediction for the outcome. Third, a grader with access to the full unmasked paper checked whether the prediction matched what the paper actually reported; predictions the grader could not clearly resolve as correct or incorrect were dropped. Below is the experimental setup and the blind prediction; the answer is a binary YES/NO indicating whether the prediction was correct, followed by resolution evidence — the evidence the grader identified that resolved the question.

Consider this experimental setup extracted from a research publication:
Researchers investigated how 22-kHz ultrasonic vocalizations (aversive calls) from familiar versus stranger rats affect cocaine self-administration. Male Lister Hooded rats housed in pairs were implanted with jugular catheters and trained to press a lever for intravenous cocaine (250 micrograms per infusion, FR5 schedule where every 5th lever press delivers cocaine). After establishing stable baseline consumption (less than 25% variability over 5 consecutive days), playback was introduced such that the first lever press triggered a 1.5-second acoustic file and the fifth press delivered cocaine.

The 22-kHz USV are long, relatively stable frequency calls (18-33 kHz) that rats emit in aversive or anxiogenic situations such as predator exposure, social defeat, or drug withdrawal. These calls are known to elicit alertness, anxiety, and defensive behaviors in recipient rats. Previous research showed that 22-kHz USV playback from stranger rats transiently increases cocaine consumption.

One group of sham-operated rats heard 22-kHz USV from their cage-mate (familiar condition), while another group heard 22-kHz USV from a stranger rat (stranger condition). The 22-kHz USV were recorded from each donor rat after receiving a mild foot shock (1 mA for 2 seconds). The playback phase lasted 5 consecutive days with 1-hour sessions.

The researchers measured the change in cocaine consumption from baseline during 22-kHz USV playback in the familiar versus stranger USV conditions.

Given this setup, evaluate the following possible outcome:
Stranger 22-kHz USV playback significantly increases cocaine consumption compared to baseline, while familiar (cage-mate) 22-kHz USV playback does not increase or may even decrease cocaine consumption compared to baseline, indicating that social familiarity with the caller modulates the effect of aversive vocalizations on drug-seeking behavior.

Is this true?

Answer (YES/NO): NO